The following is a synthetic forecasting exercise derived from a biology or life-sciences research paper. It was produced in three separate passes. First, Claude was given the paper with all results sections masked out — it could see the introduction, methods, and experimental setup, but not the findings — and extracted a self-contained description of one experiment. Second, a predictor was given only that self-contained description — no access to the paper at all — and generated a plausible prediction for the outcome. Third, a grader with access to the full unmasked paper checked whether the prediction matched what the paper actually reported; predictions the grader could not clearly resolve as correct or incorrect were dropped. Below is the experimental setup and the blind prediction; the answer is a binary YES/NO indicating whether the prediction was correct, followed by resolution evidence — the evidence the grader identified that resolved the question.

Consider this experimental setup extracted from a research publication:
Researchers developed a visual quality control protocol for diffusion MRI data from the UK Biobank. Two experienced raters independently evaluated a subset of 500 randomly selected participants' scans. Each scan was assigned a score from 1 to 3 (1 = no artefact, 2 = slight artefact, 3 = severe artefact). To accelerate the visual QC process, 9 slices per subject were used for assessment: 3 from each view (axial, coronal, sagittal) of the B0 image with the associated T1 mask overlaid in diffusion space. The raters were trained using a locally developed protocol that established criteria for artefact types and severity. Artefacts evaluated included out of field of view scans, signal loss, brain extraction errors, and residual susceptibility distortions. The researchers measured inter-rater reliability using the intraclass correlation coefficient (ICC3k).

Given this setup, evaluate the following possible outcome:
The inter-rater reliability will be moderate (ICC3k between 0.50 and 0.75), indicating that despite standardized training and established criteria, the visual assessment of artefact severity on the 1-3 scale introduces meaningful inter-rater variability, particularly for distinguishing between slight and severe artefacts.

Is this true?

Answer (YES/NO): YES